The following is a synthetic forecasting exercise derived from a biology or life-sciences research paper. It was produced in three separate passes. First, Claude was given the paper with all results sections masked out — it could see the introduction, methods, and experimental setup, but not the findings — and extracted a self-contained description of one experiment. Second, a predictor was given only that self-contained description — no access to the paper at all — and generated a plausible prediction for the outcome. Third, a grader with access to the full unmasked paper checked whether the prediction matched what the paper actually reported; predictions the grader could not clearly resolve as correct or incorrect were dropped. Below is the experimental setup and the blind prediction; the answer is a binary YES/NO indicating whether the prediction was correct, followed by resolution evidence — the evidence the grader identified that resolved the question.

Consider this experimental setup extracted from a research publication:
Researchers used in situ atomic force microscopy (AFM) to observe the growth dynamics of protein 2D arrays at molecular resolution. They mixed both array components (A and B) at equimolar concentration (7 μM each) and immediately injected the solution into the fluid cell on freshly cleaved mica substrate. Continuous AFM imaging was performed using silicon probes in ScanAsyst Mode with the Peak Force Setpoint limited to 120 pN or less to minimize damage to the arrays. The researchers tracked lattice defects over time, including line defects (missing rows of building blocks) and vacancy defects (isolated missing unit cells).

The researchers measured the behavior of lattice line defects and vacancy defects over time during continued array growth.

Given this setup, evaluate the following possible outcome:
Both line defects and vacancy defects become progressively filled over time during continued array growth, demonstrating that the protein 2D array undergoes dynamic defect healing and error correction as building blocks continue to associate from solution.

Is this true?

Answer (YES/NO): YES